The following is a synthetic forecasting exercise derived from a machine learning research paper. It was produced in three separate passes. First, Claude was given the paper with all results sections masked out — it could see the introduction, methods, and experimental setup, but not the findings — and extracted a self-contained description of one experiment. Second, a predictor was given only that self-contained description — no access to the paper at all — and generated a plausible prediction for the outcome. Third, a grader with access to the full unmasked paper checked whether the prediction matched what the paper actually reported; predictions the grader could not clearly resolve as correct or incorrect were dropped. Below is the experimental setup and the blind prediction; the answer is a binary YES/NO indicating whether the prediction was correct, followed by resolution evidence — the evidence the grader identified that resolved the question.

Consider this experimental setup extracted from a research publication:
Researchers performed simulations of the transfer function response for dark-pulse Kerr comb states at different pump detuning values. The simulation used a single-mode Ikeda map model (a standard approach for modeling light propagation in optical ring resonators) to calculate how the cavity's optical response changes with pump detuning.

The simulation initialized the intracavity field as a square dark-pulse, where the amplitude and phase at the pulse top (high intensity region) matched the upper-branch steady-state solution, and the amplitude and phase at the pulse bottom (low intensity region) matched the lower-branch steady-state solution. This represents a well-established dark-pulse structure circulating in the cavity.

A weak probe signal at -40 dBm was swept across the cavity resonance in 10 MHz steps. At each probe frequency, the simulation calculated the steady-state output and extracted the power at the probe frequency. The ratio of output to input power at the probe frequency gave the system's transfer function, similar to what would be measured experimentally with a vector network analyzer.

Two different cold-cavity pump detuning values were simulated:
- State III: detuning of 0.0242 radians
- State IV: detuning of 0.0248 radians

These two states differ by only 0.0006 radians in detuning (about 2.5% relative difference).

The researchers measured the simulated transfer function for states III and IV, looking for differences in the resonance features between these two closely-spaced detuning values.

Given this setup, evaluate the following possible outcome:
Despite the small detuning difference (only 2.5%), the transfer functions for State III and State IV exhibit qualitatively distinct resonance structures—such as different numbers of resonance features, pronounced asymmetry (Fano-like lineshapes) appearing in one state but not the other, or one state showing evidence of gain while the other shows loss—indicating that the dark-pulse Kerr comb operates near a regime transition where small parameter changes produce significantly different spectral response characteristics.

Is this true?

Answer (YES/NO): NO